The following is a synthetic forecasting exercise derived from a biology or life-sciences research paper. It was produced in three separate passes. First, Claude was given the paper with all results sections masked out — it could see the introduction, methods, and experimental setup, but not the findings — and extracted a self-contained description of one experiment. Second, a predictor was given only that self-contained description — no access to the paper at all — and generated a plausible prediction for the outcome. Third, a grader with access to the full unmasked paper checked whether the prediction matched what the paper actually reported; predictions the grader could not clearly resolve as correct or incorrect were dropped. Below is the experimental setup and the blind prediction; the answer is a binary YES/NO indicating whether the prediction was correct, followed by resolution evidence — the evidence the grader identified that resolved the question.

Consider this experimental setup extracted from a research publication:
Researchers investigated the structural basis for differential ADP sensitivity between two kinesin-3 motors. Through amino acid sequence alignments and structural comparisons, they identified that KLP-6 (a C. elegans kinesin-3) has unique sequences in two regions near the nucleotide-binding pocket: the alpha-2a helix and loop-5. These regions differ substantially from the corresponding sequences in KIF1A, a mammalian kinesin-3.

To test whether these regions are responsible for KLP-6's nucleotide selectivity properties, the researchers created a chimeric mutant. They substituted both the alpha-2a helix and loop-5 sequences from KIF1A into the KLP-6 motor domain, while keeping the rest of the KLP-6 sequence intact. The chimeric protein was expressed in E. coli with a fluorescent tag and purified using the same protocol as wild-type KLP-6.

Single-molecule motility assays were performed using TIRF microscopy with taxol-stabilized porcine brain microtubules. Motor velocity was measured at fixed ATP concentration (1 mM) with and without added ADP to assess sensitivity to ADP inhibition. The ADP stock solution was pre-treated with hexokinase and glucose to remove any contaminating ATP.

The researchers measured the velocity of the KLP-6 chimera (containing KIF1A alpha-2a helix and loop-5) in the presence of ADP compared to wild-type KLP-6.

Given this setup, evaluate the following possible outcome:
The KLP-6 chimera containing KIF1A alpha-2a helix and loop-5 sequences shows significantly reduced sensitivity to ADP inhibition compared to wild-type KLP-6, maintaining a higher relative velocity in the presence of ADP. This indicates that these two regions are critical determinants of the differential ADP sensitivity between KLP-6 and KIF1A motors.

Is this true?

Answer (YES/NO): NO